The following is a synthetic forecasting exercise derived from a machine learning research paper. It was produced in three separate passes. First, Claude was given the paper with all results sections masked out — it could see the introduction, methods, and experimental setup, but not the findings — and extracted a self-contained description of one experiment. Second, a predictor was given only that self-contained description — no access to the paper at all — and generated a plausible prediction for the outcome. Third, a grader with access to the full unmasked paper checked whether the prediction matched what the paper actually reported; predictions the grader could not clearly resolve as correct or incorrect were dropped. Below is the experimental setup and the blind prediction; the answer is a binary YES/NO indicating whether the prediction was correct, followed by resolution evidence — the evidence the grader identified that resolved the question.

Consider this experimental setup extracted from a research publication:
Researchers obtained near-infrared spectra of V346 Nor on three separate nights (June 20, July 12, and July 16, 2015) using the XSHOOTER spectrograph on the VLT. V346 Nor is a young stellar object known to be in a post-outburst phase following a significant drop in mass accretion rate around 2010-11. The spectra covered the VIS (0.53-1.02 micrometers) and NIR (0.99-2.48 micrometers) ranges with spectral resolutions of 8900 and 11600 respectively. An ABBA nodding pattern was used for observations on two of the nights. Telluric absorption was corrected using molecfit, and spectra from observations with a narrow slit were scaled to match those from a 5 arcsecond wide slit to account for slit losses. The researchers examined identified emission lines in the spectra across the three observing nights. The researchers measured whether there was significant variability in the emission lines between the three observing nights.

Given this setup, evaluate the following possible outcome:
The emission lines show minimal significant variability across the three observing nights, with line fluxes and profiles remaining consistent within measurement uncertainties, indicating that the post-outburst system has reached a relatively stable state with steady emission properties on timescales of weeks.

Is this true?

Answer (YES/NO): YES